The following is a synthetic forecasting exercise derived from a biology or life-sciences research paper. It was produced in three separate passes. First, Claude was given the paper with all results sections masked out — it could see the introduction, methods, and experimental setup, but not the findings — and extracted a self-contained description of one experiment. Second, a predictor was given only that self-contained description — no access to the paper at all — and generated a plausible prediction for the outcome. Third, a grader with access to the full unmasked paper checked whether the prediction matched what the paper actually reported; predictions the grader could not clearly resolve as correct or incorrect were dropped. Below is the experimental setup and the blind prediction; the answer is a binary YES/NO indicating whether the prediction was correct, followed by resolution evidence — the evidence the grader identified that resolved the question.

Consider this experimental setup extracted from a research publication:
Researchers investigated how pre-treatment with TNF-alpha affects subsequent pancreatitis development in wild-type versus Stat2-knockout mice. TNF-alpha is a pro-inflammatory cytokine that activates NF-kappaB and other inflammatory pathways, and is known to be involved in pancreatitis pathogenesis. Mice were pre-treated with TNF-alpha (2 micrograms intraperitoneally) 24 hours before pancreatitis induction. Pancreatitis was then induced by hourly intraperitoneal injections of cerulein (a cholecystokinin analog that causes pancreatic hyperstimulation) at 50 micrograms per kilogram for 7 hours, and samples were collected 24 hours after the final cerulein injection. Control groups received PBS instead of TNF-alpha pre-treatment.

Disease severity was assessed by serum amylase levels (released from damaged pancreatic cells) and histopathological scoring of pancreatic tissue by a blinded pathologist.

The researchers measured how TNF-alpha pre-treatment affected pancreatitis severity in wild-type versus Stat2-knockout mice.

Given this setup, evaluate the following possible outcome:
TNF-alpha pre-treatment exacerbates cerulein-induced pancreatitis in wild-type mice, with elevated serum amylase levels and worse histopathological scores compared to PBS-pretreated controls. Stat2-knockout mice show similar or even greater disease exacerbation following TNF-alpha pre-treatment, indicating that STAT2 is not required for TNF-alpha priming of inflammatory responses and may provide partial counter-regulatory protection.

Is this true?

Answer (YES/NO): NO